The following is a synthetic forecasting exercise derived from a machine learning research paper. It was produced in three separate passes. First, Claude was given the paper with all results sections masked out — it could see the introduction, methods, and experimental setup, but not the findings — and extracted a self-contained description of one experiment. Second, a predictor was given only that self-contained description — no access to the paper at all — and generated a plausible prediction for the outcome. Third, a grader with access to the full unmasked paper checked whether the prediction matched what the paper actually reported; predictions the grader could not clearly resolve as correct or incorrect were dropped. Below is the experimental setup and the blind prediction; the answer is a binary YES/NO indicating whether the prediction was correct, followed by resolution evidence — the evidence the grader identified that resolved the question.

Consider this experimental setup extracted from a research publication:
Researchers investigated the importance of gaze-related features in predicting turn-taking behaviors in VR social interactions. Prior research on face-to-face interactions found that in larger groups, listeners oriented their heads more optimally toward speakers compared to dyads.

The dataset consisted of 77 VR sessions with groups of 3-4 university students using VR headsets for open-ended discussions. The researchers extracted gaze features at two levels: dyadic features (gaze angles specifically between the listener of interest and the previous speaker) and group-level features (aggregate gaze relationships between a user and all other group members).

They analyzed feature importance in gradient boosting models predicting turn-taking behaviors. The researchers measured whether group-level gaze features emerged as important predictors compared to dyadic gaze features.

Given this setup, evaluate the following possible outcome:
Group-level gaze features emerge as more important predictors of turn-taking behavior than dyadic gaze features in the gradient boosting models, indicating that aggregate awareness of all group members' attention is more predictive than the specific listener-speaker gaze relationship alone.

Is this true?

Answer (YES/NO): YES